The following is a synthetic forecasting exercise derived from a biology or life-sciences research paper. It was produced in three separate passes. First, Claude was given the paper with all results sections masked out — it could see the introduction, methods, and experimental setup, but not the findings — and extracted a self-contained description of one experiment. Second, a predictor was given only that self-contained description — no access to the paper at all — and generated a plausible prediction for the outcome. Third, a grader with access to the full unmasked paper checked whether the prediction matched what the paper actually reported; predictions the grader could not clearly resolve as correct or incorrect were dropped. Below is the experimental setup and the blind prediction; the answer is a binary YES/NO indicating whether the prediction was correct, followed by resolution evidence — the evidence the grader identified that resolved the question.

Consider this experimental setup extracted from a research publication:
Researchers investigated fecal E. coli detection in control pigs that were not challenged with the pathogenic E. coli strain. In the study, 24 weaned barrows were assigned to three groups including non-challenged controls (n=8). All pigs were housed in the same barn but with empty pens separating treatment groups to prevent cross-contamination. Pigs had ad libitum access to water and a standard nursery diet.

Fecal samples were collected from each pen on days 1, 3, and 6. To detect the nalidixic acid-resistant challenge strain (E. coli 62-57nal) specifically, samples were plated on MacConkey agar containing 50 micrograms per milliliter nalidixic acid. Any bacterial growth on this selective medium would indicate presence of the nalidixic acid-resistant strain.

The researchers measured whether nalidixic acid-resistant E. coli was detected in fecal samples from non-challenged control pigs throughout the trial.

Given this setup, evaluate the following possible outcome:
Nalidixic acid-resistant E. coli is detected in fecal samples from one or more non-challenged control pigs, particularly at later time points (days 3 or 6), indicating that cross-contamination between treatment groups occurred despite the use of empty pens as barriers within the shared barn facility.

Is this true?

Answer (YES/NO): NO